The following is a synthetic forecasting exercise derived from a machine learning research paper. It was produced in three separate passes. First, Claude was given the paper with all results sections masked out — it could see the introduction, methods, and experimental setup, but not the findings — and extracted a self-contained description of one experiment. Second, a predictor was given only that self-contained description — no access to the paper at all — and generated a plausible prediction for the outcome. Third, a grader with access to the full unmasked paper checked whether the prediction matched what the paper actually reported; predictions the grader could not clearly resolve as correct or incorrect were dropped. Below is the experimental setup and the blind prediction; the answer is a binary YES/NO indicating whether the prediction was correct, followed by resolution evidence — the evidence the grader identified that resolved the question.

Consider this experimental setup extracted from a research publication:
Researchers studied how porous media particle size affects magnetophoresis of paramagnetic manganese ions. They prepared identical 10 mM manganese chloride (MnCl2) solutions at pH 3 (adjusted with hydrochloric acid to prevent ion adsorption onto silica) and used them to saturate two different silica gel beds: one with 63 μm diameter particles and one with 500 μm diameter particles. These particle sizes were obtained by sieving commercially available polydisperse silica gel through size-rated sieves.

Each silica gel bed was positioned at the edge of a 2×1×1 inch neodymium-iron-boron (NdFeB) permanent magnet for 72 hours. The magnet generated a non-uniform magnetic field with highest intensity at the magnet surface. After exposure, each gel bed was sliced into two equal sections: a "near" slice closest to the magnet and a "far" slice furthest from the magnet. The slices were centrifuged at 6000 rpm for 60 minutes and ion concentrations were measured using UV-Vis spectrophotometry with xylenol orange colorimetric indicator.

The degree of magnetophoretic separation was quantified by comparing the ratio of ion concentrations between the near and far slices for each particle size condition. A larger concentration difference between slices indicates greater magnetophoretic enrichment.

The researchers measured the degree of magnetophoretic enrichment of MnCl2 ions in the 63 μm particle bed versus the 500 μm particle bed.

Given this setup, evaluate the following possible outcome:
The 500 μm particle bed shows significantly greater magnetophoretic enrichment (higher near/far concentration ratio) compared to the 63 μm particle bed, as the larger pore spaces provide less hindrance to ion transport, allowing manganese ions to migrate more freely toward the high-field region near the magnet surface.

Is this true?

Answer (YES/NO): YES